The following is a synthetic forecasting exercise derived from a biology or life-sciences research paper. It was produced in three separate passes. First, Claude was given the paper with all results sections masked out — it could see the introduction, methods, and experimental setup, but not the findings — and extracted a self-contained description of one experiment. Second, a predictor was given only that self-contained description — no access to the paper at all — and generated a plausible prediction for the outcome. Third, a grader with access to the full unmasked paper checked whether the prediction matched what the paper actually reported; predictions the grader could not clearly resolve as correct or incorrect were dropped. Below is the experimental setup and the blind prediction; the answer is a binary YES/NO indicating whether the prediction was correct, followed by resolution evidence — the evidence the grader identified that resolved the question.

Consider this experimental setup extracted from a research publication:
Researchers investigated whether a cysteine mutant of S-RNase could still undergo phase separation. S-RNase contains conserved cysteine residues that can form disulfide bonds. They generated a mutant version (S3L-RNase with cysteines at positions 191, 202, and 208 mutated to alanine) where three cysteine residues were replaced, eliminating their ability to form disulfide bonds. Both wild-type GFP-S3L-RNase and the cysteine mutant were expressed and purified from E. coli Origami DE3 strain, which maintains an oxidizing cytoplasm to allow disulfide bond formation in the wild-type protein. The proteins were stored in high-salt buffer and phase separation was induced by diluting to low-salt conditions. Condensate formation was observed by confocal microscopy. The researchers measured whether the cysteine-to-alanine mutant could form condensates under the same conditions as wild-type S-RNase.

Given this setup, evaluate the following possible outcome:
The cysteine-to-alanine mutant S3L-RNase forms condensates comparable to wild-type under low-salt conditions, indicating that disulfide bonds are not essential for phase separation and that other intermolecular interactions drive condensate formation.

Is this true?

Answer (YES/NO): NO